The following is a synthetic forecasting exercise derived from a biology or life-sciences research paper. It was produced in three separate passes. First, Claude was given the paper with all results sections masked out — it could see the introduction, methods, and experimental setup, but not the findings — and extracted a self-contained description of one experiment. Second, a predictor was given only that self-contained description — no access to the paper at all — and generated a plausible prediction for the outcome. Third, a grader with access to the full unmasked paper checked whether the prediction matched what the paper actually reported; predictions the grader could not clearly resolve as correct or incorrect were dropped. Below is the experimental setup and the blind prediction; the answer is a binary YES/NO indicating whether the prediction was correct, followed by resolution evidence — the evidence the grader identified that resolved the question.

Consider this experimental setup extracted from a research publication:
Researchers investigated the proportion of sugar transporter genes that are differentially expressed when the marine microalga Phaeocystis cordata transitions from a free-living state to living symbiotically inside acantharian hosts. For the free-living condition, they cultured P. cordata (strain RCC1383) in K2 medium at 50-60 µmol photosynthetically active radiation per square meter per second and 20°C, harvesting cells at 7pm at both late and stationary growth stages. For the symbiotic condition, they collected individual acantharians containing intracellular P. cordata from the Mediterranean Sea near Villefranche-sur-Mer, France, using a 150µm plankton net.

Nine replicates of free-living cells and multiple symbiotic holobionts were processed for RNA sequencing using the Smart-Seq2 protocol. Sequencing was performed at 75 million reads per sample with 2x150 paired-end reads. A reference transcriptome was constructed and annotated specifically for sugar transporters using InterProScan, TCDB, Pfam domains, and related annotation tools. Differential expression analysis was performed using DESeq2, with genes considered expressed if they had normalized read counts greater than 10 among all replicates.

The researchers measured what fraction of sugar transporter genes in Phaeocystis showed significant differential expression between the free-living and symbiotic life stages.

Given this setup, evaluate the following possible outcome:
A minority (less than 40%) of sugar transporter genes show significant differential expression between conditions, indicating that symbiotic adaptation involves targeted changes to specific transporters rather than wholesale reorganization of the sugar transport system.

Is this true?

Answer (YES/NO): YES